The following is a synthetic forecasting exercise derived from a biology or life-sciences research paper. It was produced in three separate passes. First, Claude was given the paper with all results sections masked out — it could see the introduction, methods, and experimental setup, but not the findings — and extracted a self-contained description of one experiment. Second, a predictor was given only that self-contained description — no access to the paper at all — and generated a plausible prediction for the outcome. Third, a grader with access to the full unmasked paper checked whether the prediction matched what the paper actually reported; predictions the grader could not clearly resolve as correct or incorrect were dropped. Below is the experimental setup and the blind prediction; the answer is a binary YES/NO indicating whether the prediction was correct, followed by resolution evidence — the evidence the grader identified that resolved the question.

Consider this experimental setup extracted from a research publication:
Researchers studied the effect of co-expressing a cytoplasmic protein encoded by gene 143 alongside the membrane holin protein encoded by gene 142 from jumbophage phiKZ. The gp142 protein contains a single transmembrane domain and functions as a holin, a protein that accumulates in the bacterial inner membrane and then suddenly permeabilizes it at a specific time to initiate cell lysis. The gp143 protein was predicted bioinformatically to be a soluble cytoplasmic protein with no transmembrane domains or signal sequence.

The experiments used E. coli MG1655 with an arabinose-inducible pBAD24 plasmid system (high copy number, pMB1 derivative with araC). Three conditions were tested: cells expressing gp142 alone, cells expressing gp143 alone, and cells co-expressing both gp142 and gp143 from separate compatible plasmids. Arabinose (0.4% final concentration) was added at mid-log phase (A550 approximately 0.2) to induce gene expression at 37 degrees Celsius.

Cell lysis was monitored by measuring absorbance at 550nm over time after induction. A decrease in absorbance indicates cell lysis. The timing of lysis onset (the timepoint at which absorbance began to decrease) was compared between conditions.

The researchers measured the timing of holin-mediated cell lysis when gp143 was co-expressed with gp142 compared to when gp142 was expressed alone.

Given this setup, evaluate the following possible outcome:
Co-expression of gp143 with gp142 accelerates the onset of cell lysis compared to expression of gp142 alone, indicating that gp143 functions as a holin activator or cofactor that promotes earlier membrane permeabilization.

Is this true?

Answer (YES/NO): YES